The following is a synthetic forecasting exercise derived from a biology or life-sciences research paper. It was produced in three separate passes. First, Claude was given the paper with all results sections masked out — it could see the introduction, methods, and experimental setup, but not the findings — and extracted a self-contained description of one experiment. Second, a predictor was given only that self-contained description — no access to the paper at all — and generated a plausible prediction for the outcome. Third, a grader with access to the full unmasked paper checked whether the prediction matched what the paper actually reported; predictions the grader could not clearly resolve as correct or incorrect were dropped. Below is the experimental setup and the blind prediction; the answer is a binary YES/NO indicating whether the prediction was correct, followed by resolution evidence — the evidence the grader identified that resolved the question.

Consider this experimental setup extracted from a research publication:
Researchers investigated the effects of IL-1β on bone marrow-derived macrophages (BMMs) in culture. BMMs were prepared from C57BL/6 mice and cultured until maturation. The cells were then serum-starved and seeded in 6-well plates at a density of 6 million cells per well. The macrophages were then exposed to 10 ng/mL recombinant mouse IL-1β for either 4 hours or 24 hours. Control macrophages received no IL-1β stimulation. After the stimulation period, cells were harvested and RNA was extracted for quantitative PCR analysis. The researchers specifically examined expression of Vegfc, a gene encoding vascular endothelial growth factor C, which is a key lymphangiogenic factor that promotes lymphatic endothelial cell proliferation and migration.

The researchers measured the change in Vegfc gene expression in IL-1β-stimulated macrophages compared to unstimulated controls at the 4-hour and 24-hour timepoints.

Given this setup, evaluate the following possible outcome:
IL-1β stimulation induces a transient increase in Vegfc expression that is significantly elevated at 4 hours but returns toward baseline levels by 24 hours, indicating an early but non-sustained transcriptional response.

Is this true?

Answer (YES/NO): NO